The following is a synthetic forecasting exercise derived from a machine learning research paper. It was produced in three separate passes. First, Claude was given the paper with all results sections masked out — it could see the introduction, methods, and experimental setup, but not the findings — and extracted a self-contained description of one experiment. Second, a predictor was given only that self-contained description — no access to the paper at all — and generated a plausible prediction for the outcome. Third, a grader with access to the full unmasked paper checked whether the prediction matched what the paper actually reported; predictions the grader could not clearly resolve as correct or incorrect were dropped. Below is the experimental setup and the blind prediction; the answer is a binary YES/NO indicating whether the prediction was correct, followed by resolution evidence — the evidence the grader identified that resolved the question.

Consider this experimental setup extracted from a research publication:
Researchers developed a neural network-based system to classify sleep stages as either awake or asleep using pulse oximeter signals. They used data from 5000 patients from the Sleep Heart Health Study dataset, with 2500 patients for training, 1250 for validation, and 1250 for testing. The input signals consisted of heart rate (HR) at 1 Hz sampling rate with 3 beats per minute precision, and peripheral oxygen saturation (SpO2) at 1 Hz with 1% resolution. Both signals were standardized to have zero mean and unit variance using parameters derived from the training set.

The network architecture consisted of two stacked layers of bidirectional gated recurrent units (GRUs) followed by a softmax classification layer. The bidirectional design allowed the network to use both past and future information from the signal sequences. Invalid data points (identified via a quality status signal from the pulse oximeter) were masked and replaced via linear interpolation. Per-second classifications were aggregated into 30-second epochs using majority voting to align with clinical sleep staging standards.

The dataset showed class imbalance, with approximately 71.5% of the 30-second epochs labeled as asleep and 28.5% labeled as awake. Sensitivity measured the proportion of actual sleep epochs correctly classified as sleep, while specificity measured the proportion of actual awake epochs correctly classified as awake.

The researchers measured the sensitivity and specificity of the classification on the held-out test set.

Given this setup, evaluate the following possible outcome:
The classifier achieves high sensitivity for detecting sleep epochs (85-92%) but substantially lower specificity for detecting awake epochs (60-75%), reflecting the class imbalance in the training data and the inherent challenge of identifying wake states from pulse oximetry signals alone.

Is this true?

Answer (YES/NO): NO